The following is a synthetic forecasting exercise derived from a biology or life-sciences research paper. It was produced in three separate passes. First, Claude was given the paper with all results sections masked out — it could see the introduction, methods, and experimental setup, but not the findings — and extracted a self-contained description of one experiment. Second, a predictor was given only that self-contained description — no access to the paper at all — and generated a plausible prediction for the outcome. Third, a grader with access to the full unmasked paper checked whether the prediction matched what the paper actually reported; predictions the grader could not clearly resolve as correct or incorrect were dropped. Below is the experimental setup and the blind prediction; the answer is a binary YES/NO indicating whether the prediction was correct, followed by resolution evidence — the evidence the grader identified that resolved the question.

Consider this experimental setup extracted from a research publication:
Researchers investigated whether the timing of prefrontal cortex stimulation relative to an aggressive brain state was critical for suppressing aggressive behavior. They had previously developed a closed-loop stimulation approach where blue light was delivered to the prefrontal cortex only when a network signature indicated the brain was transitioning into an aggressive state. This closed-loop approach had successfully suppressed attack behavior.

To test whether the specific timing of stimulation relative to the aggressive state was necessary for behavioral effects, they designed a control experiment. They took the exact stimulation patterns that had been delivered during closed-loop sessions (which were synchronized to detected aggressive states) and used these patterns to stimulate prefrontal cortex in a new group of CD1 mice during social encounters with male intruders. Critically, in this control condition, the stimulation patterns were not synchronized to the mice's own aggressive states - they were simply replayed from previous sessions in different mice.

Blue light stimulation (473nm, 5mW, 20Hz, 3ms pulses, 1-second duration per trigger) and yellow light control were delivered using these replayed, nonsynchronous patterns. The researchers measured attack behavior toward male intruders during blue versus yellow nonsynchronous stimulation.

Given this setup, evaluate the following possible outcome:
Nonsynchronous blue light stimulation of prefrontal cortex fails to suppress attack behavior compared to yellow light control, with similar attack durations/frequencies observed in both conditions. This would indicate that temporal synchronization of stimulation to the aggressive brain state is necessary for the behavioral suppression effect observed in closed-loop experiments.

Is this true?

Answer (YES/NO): YES